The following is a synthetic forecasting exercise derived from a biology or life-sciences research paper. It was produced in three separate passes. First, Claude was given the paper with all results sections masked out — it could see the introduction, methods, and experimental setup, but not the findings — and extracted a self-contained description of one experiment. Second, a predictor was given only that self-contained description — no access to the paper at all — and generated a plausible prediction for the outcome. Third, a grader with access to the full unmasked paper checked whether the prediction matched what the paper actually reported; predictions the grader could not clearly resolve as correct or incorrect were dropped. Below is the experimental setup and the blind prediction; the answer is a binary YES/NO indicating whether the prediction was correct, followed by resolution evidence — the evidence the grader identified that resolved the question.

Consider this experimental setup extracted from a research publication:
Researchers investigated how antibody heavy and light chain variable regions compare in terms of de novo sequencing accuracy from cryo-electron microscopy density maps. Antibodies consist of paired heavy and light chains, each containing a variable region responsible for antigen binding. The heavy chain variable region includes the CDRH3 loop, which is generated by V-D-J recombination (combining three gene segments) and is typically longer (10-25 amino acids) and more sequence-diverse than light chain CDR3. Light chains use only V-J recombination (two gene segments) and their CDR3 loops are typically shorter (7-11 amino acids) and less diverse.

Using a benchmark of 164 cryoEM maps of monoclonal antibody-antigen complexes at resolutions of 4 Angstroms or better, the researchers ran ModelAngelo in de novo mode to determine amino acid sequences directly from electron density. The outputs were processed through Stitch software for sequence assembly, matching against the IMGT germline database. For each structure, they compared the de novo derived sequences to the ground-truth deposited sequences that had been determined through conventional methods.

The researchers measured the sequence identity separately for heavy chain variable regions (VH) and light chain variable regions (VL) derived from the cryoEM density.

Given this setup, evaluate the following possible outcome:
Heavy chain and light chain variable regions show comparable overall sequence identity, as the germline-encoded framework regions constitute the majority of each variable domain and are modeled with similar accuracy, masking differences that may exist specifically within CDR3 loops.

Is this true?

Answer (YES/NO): YES